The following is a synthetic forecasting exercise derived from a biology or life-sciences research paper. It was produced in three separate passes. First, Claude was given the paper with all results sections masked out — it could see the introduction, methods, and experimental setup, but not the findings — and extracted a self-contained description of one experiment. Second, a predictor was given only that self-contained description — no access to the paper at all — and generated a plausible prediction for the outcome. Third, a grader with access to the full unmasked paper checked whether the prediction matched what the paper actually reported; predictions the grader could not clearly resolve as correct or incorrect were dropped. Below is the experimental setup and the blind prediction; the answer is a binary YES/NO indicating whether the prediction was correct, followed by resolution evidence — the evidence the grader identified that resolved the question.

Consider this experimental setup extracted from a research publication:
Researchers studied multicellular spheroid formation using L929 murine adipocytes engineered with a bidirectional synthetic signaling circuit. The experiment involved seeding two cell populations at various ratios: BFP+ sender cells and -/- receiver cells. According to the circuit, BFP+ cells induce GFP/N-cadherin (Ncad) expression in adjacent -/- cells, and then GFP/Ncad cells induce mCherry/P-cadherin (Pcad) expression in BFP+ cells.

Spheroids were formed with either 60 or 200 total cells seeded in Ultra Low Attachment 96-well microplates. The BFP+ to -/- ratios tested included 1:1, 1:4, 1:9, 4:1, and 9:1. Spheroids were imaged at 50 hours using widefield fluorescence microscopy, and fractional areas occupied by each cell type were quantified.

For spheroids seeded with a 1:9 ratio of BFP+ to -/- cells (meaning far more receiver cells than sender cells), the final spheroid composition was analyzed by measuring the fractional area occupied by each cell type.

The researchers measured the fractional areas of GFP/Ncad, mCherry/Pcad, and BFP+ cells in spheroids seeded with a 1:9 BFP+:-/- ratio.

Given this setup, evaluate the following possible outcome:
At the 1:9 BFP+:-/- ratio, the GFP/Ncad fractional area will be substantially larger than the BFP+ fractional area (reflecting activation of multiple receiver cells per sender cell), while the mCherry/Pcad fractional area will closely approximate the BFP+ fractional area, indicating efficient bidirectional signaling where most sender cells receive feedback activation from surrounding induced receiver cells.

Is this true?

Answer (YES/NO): NO